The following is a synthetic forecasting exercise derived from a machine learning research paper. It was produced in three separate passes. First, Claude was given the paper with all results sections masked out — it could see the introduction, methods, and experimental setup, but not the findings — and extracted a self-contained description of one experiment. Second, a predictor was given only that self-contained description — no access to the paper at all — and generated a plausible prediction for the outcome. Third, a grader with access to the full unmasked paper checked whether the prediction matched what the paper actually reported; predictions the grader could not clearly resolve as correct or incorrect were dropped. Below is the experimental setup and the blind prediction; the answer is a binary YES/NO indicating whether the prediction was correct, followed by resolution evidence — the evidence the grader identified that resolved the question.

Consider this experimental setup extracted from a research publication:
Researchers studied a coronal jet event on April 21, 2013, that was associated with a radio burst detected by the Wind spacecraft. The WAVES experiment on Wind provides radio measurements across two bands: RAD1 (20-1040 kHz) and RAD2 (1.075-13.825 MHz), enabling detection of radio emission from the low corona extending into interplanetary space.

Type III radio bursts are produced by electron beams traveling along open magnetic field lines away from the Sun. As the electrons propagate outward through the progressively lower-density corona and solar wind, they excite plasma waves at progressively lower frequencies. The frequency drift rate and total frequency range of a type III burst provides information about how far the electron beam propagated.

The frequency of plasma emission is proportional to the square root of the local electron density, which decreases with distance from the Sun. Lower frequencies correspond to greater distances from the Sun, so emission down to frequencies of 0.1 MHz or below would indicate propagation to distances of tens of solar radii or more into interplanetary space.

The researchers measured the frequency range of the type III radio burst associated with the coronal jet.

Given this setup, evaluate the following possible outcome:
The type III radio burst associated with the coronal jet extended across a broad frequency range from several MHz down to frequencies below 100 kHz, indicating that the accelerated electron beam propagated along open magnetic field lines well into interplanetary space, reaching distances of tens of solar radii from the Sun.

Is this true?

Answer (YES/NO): YES